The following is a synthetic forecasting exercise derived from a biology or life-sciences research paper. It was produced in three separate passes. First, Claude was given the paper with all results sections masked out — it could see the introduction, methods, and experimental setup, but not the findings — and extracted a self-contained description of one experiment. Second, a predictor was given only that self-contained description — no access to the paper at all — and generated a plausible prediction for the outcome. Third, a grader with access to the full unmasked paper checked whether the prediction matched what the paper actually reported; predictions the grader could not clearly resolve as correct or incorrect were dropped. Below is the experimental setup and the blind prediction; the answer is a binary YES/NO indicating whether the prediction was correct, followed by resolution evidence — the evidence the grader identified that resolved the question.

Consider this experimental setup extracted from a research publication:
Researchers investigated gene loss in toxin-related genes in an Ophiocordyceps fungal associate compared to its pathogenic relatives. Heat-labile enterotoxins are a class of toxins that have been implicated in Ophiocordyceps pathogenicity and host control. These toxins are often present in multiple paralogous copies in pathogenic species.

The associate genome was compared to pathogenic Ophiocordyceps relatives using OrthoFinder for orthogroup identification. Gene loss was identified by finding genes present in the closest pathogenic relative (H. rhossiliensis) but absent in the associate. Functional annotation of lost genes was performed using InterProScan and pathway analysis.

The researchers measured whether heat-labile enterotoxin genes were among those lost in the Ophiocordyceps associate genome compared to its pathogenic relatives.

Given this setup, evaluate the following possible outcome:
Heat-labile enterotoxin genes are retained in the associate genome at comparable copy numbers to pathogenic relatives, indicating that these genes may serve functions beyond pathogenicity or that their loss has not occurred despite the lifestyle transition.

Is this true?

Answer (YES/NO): NO